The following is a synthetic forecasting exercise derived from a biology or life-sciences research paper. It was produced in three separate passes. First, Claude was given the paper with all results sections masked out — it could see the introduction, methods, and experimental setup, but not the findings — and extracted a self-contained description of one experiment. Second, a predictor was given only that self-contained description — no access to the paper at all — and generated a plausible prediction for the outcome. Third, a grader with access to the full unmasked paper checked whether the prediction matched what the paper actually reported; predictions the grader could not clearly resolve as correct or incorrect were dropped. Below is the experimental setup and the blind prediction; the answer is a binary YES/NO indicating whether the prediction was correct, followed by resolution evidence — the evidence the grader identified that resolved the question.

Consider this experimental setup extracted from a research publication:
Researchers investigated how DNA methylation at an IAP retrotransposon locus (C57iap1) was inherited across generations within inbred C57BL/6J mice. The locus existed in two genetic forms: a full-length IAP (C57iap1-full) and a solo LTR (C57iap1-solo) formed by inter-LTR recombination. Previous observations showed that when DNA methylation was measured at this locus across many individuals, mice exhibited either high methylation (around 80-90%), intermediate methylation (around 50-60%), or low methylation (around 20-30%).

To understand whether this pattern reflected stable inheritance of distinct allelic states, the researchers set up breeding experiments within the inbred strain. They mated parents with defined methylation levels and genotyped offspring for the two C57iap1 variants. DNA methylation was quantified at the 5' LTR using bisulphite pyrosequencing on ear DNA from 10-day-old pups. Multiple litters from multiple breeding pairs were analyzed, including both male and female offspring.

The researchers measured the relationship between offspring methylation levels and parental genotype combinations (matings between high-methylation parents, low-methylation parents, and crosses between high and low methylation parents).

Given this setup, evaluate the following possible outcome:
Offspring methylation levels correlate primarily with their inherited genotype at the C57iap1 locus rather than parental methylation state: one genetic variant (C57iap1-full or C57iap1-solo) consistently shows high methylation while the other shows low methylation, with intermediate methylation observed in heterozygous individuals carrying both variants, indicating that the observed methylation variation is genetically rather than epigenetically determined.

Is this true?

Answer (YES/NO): YES